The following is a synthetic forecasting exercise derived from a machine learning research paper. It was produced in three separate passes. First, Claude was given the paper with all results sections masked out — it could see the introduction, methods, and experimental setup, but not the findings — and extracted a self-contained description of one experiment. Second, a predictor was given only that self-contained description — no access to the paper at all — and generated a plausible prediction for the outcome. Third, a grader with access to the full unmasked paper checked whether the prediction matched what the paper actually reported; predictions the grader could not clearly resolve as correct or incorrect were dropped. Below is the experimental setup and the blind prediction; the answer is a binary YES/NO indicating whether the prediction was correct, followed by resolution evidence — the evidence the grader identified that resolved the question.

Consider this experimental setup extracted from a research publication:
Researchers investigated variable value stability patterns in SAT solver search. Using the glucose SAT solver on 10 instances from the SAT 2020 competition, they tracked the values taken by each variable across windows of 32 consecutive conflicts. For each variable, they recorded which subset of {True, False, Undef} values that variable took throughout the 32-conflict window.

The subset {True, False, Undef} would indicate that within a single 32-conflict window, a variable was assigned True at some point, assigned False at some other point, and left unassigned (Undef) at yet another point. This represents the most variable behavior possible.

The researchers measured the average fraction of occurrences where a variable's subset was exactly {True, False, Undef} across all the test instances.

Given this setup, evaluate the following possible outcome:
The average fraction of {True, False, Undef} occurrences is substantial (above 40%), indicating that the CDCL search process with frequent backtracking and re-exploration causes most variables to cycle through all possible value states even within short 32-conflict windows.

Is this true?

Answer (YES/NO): NO